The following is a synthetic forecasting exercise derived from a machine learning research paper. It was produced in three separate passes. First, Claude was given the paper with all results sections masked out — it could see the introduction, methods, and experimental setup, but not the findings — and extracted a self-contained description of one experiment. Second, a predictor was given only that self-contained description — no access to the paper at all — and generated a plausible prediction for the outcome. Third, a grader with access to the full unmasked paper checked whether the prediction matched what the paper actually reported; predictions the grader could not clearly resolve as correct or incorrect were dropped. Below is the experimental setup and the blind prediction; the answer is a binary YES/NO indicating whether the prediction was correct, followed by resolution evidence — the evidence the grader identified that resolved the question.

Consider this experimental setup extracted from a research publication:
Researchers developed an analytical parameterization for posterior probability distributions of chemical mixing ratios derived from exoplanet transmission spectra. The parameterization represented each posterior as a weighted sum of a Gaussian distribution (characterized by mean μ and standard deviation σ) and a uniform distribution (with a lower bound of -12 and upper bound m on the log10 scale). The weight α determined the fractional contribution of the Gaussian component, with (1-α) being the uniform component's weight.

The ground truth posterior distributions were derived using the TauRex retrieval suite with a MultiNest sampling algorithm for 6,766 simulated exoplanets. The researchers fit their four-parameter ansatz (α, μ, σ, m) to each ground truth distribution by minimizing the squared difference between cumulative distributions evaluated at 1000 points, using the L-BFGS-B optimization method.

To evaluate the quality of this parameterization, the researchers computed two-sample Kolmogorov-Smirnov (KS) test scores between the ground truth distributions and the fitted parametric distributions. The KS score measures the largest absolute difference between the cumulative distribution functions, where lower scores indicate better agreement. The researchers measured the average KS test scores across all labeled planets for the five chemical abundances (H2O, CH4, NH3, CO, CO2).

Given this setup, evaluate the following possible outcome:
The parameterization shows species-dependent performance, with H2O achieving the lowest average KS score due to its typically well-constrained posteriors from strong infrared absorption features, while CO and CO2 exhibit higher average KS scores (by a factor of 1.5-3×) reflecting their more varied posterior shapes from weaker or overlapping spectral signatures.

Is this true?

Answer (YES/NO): NO